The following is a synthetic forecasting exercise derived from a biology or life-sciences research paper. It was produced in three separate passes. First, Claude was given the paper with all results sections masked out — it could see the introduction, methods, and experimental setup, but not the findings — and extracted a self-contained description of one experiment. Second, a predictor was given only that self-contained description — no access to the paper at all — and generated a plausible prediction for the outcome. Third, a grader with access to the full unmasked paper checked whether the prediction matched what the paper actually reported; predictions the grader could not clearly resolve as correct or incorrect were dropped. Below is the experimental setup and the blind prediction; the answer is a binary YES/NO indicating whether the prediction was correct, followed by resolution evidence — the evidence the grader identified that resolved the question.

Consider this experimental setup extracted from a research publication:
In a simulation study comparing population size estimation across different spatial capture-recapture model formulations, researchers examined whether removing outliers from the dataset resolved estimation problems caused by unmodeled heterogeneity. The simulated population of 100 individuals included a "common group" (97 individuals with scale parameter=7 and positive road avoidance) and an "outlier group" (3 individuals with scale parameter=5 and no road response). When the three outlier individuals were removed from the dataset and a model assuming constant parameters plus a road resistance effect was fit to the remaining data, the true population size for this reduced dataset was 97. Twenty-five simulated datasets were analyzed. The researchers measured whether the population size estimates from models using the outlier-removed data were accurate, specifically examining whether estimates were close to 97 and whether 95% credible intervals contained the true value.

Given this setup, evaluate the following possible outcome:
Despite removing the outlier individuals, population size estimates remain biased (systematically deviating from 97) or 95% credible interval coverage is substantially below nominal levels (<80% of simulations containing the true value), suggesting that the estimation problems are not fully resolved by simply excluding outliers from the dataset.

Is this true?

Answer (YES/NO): NO